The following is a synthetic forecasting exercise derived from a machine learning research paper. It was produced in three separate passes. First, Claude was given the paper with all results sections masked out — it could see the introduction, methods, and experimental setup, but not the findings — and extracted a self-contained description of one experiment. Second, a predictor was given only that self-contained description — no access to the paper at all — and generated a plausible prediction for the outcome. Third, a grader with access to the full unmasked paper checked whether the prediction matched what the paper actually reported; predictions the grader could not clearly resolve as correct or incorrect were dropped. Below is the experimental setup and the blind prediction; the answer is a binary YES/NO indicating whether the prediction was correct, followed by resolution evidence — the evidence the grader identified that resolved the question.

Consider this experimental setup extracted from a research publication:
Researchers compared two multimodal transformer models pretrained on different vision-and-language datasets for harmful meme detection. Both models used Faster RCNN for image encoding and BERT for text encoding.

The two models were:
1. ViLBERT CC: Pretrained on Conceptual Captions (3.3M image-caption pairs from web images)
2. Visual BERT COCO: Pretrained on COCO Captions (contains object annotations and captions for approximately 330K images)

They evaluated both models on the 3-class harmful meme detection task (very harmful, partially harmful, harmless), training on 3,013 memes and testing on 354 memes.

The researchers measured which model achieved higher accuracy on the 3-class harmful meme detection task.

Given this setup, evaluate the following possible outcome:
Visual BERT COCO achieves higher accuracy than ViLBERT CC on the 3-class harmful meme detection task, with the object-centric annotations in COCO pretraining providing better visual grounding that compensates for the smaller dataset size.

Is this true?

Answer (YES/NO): NO